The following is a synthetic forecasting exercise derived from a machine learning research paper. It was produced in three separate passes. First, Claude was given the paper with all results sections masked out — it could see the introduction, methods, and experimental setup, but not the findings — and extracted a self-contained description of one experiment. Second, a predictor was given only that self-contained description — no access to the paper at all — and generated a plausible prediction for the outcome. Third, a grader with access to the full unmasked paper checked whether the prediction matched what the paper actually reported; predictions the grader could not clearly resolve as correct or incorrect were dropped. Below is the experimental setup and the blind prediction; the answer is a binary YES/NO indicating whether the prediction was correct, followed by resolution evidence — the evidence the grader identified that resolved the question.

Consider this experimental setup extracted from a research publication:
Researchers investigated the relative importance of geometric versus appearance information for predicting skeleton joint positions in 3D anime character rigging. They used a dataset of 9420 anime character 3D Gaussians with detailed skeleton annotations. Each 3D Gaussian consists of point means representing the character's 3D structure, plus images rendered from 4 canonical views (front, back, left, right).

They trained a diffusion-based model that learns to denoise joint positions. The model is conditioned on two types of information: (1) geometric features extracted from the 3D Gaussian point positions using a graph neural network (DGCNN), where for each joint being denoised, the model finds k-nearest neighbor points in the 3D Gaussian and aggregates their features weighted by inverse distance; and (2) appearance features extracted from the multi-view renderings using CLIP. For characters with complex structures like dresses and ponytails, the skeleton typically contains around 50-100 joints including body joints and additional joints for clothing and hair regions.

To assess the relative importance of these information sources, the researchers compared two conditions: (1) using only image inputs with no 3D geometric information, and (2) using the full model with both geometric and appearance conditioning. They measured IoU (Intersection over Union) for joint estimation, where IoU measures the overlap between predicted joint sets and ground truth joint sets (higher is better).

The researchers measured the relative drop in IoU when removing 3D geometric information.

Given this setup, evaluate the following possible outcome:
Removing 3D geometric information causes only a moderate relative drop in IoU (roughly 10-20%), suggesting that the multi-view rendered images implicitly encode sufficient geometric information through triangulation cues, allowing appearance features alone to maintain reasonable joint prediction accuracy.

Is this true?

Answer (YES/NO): YES